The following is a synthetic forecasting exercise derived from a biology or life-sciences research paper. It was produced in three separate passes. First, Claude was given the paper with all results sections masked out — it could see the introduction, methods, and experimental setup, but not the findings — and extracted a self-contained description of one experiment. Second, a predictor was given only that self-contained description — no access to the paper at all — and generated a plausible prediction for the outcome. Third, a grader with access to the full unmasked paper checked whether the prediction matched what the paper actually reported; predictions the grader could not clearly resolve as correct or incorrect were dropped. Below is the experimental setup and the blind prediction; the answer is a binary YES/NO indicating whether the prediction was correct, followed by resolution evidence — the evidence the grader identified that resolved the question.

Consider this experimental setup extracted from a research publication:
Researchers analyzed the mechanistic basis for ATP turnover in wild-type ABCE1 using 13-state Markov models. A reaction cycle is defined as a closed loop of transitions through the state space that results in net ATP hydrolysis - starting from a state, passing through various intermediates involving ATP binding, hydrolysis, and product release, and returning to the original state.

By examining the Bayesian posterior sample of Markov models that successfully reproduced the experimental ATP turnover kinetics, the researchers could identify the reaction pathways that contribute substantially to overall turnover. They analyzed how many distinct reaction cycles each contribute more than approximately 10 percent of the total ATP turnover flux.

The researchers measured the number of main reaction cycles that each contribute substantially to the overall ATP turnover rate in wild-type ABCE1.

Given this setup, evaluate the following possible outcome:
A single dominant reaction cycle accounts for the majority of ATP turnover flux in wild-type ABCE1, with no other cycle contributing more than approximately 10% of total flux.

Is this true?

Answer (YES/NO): NO